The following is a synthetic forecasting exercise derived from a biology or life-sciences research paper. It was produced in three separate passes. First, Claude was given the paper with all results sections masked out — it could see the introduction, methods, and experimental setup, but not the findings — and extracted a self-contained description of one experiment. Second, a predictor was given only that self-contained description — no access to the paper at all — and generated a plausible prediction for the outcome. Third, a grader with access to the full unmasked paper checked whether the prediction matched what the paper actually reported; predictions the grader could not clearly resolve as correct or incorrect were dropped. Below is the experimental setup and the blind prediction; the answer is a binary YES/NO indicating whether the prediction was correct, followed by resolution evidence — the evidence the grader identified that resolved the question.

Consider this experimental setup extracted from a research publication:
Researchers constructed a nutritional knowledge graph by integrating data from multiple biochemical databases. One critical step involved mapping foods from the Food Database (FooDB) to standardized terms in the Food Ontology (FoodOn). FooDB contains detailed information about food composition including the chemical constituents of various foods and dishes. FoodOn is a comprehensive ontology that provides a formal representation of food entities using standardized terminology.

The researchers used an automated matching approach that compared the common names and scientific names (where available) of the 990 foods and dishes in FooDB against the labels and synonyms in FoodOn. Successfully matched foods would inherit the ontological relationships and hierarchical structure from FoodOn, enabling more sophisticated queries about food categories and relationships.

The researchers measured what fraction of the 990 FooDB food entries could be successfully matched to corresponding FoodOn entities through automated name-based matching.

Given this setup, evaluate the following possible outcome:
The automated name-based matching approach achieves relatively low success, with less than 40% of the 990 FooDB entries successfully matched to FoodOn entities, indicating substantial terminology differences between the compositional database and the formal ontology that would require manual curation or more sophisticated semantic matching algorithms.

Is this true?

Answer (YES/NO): NO